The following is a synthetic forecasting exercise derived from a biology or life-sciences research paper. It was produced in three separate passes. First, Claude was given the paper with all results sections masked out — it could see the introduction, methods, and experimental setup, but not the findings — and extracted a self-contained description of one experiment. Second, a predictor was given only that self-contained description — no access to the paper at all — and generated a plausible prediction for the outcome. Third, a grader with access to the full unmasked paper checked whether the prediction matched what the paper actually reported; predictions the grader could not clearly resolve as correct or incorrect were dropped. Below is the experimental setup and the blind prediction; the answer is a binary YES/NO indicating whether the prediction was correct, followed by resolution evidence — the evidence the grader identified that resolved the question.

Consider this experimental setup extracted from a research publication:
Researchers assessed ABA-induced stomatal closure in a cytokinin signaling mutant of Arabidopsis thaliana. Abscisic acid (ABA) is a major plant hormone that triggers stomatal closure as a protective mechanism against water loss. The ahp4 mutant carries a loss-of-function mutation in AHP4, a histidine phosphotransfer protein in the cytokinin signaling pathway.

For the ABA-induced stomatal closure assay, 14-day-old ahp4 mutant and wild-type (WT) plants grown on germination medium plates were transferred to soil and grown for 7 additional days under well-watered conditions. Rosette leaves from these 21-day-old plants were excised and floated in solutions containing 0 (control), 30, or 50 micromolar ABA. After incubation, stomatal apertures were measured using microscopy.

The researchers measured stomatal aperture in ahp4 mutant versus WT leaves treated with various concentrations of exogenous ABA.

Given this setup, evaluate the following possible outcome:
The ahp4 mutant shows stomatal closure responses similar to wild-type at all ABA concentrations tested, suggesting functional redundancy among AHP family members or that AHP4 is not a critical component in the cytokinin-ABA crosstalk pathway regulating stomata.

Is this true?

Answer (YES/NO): NO